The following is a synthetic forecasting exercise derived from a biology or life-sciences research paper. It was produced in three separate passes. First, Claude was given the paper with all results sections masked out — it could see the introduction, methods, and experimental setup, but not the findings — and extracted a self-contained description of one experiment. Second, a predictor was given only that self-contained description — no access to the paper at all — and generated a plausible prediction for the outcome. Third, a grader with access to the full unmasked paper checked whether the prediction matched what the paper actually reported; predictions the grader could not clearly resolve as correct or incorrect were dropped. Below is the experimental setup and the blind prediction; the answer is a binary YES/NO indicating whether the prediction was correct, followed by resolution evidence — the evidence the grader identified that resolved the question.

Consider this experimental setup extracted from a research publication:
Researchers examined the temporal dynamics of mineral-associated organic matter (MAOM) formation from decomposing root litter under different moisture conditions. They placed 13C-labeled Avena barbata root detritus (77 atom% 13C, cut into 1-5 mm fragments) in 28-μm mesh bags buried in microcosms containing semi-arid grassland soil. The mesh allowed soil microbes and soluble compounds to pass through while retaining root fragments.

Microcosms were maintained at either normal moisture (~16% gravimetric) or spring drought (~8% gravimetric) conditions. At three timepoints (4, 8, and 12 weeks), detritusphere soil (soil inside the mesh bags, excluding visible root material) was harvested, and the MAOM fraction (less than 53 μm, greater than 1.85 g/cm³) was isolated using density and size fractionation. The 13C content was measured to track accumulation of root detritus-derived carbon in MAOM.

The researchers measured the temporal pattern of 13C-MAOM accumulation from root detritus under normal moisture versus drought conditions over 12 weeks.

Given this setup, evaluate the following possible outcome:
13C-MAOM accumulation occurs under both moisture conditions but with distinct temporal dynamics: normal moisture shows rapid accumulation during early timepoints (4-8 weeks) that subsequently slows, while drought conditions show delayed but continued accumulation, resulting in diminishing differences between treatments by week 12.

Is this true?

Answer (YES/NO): YES